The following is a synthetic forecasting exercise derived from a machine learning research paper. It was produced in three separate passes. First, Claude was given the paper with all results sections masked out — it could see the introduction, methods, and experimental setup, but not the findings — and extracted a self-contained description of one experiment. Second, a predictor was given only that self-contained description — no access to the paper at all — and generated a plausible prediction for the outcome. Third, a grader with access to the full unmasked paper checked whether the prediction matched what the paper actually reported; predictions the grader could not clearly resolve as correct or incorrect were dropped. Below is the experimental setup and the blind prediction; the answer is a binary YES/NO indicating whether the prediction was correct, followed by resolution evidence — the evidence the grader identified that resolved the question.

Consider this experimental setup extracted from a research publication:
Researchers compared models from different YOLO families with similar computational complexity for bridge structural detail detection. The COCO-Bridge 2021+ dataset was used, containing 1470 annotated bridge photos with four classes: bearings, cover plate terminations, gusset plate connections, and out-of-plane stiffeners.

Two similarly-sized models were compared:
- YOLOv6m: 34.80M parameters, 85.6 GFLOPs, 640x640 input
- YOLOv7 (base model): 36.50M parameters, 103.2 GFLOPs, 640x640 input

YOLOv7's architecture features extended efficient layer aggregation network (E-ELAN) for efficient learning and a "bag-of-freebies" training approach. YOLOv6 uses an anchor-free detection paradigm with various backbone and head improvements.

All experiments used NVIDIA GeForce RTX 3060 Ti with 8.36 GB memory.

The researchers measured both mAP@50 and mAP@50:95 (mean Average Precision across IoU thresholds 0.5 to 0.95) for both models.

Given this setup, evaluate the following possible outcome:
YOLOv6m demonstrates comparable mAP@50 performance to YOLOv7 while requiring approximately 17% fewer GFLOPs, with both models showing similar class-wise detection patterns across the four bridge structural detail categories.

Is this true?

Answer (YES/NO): NO